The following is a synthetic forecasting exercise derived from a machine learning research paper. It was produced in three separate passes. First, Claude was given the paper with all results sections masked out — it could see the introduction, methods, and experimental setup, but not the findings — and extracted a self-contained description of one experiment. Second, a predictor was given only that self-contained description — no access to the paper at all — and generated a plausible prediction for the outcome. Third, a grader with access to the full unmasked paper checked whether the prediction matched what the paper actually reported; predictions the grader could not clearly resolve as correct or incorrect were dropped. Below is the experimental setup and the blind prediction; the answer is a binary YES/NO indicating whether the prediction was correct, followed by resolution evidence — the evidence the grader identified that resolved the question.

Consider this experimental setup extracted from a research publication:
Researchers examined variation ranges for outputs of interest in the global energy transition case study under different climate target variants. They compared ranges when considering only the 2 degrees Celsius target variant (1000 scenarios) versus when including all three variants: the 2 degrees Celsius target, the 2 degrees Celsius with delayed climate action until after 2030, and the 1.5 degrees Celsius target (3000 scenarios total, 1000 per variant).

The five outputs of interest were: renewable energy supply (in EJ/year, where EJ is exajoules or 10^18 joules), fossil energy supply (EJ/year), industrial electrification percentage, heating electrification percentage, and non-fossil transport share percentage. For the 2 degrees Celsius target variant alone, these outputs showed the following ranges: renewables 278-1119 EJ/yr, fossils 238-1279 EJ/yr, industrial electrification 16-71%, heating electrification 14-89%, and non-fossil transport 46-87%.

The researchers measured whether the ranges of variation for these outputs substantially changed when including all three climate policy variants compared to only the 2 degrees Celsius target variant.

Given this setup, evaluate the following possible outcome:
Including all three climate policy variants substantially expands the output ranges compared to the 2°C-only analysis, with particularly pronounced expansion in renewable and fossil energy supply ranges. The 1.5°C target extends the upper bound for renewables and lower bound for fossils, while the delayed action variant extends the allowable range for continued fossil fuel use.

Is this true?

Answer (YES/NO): NO